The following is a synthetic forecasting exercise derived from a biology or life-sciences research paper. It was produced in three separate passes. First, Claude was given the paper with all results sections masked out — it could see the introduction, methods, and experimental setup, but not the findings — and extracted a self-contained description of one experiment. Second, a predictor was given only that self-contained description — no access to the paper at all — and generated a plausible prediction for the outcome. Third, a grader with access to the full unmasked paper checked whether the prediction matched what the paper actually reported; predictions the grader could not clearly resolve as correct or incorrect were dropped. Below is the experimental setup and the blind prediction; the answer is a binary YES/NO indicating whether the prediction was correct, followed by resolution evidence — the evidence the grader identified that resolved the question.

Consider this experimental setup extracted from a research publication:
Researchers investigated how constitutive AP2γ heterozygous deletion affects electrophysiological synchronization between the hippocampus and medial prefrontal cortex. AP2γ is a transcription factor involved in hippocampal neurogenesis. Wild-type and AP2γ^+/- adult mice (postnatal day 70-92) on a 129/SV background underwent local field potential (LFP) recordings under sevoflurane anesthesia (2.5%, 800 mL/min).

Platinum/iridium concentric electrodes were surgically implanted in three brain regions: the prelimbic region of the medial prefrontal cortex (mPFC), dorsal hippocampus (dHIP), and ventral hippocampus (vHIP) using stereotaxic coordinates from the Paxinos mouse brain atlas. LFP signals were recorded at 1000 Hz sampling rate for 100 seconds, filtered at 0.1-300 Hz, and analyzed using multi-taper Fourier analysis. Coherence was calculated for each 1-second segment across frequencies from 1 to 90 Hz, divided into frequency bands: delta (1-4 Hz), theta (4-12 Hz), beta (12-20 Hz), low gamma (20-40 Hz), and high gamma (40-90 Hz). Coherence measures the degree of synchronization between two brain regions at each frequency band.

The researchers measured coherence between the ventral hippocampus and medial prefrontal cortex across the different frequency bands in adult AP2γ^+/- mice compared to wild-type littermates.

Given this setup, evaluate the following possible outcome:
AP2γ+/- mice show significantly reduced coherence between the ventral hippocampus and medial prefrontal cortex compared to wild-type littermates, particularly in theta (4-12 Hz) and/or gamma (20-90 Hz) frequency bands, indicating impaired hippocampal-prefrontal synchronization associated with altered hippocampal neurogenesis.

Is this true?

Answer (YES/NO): NO